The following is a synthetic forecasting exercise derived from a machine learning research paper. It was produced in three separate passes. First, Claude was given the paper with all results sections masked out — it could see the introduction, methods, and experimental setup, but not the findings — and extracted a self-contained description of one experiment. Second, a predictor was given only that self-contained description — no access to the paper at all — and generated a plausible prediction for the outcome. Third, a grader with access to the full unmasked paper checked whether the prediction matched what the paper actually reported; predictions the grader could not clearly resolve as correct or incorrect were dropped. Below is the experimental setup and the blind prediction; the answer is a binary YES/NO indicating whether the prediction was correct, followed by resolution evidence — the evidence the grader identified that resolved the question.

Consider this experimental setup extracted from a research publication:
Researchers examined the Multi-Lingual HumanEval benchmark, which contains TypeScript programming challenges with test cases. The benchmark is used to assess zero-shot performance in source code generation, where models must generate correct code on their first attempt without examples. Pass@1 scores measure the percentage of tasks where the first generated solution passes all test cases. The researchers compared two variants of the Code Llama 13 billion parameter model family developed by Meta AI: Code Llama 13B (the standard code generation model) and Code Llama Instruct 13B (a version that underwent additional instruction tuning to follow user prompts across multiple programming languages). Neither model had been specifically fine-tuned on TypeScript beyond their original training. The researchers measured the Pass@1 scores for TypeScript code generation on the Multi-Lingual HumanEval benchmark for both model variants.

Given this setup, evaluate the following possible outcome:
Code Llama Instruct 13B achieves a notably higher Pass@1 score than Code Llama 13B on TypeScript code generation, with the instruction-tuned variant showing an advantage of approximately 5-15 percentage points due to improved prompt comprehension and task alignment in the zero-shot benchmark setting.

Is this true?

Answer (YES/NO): YES